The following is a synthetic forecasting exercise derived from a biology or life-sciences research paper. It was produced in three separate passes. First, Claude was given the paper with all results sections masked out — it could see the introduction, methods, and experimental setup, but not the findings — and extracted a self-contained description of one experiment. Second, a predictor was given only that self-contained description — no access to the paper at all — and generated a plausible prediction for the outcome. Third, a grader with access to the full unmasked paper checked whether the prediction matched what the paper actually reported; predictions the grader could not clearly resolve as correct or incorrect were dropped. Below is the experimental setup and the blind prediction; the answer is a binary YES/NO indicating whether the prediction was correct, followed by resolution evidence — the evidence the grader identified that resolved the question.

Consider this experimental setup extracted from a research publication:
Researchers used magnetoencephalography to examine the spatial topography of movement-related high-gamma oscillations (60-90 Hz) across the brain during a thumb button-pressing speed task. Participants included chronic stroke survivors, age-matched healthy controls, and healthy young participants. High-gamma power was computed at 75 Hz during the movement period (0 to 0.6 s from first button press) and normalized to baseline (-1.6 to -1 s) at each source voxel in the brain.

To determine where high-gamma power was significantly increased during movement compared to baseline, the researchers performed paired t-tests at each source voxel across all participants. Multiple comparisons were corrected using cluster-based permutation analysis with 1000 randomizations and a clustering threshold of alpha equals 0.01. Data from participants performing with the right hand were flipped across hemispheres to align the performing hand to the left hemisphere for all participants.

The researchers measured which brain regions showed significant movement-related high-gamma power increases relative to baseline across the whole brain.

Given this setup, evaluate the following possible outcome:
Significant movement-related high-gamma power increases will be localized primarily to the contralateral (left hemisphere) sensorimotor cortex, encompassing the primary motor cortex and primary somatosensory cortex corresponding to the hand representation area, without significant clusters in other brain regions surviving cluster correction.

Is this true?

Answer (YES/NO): NO